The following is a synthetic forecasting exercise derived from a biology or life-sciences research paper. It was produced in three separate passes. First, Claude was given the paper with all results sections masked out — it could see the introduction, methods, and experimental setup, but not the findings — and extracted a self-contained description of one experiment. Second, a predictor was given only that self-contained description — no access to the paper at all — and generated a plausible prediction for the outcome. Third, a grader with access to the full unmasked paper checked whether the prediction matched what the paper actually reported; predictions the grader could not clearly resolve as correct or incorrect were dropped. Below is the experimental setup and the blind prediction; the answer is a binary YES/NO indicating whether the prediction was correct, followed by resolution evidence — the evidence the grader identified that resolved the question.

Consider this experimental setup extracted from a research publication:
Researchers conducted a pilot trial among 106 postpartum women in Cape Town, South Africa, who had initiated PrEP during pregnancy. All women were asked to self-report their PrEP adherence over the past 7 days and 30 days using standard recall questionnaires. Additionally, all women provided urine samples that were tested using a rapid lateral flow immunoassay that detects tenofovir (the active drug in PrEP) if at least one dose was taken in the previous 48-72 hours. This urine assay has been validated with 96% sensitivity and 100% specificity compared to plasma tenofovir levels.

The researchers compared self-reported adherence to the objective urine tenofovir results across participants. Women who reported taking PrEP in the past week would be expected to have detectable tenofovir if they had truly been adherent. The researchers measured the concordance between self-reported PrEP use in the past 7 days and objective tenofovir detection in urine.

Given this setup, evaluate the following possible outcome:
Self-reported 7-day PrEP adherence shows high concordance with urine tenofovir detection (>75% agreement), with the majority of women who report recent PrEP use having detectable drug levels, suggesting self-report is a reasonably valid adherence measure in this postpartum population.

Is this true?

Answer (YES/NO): NO